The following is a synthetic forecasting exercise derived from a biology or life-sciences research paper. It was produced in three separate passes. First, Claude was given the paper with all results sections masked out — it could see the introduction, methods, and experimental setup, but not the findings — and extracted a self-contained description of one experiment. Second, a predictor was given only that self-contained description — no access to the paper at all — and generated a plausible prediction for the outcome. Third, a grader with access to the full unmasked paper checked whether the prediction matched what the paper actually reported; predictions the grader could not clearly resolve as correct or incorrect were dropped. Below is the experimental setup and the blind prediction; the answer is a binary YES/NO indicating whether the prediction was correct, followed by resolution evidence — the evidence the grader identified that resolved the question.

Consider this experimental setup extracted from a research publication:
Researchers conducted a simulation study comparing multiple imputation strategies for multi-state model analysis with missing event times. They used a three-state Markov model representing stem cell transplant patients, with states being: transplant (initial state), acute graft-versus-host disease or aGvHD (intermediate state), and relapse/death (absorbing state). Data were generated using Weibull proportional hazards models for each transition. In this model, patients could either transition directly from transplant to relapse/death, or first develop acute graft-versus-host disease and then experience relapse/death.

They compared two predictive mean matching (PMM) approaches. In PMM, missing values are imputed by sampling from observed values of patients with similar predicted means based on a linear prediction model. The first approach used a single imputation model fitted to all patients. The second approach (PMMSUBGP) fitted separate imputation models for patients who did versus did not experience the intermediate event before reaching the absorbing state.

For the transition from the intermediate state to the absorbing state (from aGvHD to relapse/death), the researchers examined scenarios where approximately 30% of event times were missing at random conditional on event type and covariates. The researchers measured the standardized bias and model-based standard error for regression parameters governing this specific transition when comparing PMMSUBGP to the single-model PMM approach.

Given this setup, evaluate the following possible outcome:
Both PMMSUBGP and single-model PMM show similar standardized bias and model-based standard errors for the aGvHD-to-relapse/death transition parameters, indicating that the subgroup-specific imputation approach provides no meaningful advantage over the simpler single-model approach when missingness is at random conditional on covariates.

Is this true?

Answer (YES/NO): NO